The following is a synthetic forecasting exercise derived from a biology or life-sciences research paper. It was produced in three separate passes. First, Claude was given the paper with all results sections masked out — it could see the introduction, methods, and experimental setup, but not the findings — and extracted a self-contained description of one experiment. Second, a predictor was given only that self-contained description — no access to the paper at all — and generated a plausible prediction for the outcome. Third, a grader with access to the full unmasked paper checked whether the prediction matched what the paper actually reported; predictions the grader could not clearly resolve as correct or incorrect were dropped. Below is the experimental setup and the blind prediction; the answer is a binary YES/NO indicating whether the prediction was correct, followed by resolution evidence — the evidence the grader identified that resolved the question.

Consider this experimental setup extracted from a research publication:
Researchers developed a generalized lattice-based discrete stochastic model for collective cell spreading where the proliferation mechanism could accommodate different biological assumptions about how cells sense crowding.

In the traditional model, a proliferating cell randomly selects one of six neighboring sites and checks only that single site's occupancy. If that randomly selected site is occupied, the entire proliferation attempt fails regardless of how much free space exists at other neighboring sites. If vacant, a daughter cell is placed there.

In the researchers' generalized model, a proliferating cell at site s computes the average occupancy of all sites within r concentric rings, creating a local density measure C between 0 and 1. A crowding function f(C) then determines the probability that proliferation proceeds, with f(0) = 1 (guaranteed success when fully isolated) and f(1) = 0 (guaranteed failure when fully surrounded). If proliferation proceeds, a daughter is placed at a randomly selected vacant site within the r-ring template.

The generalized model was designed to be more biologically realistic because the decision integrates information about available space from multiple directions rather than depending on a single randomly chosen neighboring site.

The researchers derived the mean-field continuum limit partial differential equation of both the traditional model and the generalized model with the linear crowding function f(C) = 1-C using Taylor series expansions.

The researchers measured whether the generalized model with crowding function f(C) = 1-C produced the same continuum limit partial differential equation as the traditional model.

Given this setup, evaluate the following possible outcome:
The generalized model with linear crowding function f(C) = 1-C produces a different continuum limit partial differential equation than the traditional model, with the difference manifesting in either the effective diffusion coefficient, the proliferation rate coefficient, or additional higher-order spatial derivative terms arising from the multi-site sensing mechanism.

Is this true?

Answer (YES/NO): NO